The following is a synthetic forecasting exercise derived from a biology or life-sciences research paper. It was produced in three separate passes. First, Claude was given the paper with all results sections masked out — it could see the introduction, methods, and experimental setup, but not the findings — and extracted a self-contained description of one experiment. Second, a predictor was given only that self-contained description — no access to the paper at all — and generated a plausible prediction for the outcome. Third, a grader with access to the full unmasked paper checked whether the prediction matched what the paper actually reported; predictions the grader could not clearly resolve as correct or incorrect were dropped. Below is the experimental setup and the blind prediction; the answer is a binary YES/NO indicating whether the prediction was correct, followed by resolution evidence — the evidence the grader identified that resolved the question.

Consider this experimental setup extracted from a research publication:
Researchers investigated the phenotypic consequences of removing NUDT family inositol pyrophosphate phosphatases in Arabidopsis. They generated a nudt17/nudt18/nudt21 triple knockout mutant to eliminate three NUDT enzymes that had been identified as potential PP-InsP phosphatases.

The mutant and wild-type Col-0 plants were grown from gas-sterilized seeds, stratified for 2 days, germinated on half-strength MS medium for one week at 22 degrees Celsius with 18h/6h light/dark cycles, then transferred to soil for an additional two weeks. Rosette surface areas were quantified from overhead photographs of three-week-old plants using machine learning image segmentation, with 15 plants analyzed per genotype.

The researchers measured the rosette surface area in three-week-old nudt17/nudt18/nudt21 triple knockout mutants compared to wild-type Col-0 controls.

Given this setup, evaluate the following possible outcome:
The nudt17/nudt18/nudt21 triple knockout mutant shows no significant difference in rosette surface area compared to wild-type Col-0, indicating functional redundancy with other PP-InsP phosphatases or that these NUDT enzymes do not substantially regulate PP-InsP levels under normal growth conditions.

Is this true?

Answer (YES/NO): YES